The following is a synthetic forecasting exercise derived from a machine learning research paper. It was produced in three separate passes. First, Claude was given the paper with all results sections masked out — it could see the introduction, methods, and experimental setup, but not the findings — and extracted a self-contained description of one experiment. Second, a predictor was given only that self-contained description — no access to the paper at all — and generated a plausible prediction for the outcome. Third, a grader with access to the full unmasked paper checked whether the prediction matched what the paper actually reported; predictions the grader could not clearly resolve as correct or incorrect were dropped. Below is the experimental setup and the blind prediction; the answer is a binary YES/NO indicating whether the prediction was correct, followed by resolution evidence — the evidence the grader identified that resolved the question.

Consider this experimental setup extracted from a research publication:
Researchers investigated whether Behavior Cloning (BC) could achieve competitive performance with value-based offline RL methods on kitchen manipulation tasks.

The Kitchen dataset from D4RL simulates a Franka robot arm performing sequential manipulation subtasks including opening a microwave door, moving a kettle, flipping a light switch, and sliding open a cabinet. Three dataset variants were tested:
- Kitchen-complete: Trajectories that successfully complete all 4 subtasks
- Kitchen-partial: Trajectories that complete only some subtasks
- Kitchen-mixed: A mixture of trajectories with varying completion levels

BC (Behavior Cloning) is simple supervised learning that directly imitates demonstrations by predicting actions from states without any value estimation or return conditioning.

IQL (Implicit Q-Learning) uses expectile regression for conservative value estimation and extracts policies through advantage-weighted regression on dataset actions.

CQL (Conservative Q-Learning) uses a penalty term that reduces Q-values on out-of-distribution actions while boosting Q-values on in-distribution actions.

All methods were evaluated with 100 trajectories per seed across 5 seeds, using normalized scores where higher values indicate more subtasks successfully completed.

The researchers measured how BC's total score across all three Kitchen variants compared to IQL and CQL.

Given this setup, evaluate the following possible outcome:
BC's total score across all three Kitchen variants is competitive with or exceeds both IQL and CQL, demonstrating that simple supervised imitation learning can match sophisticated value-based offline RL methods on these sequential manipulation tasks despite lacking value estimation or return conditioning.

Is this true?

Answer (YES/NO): YES